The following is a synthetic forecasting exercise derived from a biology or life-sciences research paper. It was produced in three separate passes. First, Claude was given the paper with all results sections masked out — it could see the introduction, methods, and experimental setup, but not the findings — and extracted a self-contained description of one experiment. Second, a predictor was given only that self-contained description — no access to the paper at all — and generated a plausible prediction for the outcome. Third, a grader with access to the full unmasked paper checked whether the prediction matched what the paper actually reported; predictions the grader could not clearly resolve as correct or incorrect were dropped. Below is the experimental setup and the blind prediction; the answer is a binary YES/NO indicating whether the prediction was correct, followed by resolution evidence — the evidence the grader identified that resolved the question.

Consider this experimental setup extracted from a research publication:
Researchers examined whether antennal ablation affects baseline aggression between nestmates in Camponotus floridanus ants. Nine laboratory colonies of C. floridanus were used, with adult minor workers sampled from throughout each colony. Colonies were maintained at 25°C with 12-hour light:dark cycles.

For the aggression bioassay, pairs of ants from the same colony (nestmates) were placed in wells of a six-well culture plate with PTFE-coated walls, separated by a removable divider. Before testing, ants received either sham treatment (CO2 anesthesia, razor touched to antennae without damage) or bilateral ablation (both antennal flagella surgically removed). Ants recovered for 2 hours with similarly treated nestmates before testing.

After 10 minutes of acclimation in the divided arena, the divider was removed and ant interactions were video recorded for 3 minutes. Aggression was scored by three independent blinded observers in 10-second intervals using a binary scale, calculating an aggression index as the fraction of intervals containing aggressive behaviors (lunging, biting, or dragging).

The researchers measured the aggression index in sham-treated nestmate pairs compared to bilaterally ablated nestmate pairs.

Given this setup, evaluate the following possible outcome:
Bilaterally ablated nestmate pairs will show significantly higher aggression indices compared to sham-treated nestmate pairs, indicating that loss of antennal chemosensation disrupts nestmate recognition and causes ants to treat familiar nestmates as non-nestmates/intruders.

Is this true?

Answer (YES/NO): NO